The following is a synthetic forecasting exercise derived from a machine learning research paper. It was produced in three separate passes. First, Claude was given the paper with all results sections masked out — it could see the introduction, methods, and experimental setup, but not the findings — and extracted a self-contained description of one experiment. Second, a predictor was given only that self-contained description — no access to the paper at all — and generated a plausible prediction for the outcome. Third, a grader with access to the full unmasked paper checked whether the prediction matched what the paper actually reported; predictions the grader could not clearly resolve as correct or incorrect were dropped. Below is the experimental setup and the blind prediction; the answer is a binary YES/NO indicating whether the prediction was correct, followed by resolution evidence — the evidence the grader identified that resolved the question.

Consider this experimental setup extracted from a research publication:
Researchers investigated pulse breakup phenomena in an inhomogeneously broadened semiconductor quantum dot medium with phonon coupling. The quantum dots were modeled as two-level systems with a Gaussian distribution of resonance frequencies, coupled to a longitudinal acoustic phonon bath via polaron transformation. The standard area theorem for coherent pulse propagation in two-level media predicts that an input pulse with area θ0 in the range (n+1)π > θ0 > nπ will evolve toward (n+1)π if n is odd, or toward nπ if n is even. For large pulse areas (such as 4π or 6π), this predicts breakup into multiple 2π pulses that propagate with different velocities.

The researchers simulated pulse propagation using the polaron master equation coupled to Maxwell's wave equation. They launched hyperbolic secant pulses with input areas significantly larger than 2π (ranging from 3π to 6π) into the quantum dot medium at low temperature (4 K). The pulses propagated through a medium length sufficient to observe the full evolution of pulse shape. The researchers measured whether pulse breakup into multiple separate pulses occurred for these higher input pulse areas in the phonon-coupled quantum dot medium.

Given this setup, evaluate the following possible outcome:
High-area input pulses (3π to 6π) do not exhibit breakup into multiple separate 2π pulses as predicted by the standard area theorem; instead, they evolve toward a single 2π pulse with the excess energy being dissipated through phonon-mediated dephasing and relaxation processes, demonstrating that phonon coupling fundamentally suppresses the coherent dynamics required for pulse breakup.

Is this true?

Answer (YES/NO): NO